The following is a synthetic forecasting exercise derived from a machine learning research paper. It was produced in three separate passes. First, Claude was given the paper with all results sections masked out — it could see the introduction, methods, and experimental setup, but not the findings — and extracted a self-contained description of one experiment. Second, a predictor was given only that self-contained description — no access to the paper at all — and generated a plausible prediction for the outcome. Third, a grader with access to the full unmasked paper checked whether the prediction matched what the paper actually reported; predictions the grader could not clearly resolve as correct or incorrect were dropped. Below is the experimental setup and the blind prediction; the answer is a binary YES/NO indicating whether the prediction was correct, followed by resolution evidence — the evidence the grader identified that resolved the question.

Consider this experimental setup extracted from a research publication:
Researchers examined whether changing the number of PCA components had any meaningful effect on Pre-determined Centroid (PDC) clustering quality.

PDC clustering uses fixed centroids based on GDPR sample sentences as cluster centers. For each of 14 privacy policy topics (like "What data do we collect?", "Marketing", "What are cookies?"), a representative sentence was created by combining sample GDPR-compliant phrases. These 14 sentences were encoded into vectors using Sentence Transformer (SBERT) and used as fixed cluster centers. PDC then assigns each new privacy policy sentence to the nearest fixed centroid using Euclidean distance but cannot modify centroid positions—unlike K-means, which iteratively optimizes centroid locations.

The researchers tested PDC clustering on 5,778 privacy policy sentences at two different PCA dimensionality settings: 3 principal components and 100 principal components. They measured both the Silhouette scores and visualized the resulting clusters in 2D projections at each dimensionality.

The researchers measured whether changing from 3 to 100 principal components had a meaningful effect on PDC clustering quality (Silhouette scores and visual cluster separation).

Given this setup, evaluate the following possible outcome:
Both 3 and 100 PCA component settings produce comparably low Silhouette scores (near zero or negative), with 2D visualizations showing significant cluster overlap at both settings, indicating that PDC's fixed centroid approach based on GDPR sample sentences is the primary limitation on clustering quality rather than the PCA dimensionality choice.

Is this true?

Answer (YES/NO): YES